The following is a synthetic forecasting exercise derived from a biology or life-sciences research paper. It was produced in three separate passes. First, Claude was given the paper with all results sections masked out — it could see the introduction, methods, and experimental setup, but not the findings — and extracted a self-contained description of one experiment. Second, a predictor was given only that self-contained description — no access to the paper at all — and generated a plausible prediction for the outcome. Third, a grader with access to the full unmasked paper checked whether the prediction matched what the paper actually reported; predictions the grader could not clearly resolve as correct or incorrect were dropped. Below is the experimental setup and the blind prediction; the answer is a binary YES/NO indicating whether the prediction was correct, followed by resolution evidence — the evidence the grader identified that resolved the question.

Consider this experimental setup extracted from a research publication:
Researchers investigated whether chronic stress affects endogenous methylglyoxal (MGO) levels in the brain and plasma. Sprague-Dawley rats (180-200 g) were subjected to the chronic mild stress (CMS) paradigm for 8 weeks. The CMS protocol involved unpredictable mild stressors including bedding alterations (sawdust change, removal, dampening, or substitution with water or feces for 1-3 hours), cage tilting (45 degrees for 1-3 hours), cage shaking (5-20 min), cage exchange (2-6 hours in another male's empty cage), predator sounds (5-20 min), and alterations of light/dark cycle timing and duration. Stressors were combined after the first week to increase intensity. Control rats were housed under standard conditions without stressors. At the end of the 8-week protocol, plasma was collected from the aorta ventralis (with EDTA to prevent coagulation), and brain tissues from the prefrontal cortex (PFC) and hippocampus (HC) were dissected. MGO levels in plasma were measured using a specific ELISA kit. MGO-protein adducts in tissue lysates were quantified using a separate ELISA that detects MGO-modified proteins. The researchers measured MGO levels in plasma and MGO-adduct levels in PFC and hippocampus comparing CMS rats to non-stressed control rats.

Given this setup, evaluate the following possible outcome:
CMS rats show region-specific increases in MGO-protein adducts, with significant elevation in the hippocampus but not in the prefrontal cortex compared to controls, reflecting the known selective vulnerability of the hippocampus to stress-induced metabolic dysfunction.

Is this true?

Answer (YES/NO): NO